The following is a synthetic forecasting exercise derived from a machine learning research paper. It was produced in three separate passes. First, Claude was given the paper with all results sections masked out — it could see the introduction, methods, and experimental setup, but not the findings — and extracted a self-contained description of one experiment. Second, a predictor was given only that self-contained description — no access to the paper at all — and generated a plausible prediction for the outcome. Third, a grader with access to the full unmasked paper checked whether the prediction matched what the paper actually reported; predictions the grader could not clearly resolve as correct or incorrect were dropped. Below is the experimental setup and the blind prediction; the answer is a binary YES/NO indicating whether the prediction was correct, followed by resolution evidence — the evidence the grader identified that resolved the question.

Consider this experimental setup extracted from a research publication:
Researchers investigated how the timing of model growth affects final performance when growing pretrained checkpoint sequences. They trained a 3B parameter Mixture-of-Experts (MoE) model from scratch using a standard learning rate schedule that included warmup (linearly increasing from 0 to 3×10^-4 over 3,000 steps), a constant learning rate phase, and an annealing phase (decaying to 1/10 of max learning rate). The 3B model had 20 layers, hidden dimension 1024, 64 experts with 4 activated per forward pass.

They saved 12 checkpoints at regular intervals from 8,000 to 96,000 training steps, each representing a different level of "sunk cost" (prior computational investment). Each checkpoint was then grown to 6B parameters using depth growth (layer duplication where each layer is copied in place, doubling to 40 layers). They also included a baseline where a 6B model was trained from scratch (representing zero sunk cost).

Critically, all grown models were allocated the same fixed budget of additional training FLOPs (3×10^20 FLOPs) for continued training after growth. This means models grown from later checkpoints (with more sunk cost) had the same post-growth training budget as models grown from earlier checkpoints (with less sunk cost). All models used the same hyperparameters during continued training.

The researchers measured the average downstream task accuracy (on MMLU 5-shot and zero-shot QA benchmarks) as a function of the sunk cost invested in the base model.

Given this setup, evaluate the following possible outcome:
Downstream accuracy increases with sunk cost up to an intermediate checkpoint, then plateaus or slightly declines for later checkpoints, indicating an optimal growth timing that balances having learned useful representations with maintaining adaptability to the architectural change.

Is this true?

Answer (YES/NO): NO